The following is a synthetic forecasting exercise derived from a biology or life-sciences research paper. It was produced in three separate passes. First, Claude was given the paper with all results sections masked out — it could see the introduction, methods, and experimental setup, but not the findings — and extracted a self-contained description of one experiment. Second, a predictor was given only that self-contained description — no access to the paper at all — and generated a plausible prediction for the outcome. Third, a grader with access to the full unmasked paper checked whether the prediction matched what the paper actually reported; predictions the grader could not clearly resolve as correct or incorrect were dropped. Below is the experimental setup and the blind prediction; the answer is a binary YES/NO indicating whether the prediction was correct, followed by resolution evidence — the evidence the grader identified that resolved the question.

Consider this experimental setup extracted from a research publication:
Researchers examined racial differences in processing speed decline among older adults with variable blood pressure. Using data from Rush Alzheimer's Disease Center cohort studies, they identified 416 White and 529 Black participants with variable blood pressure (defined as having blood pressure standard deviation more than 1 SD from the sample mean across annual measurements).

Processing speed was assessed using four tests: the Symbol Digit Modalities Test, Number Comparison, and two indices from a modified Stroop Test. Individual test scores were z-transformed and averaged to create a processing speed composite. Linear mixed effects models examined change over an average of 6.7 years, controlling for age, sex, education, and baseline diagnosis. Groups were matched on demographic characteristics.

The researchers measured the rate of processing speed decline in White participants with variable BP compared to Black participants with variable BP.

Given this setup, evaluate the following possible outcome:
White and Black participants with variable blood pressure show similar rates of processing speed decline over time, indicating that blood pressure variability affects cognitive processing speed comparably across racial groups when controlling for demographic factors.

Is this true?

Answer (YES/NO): NO